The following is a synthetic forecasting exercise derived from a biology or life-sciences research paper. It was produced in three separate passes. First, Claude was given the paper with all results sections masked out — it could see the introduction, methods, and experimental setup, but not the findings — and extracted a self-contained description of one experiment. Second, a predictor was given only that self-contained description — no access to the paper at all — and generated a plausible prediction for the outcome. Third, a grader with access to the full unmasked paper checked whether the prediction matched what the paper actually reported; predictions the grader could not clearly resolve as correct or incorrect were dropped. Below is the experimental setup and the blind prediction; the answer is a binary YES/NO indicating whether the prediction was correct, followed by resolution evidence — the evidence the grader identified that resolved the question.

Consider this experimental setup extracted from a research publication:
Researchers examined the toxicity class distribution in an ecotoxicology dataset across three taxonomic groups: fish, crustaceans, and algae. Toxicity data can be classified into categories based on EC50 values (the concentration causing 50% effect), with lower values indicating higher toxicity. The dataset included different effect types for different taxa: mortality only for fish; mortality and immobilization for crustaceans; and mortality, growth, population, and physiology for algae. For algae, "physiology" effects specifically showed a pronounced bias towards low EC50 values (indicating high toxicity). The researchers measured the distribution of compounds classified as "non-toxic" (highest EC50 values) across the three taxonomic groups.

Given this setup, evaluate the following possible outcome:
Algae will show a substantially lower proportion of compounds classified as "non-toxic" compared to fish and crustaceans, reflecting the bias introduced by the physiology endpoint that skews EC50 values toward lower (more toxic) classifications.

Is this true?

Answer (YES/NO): YES